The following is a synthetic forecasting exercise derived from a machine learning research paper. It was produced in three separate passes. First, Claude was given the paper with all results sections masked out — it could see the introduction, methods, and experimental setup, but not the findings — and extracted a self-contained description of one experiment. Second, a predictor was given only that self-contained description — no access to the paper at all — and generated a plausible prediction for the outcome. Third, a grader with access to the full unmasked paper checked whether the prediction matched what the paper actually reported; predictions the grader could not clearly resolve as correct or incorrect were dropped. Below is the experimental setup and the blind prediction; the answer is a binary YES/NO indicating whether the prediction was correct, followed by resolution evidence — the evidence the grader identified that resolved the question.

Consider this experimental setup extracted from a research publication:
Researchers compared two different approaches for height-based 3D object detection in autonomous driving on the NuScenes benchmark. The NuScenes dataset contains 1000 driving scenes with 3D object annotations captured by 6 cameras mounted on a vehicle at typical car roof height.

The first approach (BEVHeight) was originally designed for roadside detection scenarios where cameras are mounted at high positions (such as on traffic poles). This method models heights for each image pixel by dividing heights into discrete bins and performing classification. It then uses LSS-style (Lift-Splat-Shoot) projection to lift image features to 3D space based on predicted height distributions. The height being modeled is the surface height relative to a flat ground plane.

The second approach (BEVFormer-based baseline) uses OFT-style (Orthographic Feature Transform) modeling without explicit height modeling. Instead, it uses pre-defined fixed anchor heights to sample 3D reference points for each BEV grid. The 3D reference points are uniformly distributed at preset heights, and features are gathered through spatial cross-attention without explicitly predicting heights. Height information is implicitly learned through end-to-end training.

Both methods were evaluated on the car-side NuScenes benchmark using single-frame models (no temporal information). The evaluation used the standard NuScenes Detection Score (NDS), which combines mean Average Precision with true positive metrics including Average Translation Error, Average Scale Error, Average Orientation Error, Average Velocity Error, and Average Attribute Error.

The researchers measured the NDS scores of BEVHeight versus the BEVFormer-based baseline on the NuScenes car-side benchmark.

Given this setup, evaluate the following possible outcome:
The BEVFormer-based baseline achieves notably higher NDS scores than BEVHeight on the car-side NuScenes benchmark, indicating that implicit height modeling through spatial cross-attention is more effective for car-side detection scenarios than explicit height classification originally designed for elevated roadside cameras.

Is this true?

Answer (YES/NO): YES